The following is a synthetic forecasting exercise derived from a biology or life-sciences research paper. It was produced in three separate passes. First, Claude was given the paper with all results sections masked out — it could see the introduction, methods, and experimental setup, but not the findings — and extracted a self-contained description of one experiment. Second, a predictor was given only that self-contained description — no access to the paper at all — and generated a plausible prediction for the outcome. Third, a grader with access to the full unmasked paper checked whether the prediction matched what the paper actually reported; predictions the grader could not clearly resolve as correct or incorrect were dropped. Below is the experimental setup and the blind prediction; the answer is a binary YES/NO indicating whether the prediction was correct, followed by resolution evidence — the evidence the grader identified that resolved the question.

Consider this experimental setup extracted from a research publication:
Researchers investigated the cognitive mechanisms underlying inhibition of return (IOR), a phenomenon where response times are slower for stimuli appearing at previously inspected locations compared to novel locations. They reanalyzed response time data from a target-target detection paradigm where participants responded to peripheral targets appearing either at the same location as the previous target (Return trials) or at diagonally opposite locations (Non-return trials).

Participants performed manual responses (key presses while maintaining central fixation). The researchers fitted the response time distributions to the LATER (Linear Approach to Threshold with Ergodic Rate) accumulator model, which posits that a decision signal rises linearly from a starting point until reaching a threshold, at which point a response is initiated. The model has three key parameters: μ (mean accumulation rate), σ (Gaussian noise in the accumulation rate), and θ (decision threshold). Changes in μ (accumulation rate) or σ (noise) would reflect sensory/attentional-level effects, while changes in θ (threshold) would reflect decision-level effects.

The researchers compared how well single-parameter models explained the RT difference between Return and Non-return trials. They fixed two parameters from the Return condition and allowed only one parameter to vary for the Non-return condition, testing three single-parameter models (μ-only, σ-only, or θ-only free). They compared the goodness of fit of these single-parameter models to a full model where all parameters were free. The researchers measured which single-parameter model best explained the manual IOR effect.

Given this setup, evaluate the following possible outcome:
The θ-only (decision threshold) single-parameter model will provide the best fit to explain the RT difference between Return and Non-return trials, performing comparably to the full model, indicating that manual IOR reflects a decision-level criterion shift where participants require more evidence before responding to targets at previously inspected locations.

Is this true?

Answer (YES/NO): NO